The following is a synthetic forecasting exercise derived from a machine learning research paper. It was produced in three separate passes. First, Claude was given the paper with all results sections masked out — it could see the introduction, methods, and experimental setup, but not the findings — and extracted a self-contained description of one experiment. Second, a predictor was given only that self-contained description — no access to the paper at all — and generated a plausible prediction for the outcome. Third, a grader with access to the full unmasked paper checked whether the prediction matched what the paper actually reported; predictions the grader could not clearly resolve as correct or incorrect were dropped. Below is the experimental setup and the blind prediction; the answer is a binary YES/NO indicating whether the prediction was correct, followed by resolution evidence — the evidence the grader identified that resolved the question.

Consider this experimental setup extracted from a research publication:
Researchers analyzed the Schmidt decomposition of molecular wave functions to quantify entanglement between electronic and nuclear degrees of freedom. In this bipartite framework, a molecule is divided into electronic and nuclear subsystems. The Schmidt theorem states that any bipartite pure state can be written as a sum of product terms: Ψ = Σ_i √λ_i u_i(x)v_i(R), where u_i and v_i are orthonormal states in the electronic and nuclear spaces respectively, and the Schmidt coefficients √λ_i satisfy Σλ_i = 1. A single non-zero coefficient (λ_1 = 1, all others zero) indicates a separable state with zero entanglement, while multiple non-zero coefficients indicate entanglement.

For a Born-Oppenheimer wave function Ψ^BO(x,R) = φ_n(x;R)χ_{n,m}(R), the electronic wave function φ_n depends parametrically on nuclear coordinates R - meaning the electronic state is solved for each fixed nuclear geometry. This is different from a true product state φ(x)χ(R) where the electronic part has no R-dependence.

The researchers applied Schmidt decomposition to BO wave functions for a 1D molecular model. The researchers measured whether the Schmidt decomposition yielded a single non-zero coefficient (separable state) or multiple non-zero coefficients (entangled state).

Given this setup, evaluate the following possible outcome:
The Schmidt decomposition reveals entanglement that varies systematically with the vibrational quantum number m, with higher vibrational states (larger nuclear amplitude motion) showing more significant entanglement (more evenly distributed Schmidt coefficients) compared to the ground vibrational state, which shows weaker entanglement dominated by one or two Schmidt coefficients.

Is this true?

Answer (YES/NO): YES